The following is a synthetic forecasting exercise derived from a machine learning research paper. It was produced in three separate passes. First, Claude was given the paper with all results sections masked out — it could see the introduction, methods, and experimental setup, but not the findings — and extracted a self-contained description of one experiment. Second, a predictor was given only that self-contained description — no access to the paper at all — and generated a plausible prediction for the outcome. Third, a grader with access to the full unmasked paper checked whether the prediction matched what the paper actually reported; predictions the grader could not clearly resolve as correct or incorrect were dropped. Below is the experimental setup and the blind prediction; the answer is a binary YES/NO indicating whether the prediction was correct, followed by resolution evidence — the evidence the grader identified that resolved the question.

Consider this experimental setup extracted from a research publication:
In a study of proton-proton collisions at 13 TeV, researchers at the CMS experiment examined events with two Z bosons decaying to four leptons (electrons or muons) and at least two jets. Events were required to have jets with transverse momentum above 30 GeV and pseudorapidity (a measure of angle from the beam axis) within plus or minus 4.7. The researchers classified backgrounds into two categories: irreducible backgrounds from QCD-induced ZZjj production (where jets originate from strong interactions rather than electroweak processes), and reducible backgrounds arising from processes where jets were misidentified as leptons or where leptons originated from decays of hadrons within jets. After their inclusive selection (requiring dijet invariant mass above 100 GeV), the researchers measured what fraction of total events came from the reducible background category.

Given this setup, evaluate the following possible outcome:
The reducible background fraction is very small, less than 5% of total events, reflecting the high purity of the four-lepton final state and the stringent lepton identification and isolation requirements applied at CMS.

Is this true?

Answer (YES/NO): YES